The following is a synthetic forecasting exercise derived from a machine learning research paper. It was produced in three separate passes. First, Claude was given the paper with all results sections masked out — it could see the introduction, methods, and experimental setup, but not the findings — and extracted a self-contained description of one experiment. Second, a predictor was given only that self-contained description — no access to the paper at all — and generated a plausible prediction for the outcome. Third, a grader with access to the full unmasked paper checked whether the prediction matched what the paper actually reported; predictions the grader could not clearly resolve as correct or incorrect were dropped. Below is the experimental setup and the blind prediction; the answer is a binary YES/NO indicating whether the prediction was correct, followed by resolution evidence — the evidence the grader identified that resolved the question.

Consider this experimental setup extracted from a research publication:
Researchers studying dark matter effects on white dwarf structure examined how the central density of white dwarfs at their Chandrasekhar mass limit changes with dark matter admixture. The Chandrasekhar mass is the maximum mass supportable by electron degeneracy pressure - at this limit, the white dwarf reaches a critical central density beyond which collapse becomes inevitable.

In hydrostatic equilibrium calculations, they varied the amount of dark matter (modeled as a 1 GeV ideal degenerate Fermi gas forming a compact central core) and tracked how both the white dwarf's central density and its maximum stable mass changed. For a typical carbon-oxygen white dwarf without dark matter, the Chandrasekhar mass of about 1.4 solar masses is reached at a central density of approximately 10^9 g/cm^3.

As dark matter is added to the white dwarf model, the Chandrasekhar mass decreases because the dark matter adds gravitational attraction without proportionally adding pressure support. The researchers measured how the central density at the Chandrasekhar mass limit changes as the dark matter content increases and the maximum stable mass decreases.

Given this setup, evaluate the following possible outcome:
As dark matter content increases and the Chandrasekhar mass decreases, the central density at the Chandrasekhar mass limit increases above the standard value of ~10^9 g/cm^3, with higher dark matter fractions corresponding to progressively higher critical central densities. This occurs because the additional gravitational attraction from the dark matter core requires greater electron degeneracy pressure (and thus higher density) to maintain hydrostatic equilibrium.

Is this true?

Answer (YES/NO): YES